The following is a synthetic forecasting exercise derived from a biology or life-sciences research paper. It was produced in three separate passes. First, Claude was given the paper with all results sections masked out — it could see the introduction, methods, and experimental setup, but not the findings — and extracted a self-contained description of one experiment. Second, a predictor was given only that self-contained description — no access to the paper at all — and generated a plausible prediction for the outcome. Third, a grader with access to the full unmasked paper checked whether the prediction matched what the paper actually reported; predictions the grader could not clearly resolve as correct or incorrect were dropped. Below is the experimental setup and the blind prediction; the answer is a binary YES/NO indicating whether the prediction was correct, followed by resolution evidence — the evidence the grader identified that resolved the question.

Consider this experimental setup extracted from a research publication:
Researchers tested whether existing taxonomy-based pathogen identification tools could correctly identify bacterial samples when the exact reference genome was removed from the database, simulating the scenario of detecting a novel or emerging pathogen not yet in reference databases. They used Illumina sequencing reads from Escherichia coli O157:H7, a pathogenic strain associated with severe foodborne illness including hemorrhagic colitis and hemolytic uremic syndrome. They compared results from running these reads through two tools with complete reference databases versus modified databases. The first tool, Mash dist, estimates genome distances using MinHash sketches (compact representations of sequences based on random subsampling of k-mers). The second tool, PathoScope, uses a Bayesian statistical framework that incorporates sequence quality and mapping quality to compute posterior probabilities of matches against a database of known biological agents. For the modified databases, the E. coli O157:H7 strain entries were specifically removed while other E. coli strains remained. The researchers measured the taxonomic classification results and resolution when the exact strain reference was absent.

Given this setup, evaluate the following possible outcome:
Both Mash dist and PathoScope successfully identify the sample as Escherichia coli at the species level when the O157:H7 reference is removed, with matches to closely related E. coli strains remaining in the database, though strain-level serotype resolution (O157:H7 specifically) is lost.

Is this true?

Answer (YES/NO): YES